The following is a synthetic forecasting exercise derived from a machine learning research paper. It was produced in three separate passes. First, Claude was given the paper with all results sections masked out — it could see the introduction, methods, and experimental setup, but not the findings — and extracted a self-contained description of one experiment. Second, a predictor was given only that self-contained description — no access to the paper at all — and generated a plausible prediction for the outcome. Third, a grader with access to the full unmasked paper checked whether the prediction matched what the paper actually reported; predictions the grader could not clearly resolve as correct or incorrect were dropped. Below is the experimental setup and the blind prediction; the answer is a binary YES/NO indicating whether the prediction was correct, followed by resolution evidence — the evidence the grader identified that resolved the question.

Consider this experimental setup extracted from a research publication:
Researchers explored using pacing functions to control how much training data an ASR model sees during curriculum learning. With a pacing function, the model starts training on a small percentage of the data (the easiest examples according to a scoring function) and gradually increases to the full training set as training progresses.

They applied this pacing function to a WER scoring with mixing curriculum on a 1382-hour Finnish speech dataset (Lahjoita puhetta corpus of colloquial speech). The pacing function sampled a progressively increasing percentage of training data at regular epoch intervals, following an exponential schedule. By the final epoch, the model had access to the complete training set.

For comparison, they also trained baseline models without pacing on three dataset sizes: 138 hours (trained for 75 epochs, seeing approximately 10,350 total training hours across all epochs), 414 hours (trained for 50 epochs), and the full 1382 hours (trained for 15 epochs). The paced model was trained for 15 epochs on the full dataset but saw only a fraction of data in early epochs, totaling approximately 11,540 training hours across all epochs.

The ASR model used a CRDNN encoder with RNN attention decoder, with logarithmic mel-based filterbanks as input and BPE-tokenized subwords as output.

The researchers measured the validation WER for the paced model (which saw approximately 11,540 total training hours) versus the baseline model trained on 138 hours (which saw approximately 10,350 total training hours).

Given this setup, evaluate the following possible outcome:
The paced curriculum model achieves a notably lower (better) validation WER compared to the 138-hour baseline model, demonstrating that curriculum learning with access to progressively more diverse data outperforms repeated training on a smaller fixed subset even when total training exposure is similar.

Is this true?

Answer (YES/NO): YES